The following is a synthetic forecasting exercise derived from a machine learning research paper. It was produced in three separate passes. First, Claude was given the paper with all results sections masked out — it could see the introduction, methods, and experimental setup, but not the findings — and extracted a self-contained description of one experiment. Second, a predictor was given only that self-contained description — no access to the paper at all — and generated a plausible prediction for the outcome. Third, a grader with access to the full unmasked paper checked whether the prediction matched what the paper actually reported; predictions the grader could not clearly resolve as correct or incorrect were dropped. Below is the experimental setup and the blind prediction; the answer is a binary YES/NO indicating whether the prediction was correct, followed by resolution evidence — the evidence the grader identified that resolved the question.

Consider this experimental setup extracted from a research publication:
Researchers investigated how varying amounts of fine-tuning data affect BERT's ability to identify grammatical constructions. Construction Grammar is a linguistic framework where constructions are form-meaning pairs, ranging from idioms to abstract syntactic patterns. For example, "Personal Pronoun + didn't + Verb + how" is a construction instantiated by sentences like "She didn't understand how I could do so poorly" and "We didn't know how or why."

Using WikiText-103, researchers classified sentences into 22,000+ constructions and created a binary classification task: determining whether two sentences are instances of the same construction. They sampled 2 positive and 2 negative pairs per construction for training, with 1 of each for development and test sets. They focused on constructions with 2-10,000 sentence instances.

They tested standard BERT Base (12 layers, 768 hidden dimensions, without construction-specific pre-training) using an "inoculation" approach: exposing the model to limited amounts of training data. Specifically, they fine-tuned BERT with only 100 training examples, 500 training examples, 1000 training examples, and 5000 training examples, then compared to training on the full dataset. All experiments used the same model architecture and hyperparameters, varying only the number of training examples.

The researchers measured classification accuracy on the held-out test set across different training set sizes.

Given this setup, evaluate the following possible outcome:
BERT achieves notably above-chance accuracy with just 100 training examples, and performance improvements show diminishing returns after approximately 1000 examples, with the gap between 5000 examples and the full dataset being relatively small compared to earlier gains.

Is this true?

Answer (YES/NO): NO